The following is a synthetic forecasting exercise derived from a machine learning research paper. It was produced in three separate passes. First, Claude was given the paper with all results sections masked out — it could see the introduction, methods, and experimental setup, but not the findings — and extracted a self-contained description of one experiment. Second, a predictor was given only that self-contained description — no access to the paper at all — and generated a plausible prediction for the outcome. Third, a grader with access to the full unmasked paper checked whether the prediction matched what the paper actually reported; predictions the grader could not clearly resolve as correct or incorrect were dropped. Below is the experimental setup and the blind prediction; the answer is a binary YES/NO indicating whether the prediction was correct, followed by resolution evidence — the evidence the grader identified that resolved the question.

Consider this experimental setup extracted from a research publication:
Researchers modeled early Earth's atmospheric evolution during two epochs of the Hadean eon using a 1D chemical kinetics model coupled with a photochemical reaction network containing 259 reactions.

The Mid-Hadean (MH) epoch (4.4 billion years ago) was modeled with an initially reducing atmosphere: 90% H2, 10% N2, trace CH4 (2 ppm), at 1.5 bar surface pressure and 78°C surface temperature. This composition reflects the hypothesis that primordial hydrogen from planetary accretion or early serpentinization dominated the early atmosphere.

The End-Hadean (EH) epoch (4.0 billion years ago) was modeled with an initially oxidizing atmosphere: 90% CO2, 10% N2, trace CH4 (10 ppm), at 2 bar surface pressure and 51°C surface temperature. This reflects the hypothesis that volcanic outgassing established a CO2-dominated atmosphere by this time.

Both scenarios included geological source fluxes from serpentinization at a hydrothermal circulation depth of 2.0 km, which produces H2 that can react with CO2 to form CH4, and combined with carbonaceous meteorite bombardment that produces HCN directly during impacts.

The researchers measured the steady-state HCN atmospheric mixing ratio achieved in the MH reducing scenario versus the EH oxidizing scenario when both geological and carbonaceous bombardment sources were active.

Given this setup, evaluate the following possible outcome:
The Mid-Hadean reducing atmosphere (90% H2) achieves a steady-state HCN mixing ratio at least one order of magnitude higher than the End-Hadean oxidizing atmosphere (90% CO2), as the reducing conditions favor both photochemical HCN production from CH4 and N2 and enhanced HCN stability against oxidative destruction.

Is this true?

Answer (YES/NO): YES